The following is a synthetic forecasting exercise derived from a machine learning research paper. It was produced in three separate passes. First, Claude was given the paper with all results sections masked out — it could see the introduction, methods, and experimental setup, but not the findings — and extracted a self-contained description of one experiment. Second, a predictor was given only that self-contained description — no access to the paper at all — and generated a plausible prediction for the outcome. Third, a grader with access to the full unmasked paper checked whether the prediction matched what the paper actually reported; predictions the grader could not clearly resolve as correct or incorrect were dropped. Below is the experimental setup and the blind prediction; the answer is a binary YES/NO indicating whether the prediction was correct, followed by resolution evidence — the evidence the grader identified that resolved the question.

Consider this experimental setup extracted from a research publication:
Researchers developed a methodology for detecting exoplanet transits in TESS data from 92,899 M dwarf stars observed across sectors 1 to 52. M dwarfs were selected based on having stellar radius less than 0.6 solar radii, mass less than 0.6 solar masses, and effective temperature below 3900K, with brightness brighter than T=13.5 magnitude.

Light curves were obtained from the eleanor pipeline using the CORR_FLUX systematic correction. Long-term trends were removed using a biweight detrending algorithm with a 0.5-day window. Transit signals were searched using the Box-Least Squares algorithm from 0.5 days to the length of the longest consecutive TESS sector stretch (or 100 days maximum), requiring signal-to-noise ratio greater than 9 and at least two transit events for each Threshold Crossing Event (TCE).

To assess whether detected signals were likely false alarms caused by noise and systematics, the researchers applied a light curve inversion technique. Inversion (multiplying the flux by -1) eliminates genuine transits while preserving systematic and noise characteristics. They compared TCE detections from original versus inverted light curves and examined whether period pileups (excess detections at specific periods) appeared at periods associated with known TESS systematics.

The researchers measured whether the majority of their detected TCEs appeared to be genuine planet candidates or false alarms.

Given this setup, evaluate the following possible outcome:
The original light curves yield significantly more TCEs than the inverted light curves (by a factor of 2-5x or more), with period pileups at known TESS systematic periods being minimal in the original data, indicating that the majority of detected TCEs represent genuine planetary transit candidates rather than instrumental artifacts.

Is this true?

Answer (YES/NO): NO